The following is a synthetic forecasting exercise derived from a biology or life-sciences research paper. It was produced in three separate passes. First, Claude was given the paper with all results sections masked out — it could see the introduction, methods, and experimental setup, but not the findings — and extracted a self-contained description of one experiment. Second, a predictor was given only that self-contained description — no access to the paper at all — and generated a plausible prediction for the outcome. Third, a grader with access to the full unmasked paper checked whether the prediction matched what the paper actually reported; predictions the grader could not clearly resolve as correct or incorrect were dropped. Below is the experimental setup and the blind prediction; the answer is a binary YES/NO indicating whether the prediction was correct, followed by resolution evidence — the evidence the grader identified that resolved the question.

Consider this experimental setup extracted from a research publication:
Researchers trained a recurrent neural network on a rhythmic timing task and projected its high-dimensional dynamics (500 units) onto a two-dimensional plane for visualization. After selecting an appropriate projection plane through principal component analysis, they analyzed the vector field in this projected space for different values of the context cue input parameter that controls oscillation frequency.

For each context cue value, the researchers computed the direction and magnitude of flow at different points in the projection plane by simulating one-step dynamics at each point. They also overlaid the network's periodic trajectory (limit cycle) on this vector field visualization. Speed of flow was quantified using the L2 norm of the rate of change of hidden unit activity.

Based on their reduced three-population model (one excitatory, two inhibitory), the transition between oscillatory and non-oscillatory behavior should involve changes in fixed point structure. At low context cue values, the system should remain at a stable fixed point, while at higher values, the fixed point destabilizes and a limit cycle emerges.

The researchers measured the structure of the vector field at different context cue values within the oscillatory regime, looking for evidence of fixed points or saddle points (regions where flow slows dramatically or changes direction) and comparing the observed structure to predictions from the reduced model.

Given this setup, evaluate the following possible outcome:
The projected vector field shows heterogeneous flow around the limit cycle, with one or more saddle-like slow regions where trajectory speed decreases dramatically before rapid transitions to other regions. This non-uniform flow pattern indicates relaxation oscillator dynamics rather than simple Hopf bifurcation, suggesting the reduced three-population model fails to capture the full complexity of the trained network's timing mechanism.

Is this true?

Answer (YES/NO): NO